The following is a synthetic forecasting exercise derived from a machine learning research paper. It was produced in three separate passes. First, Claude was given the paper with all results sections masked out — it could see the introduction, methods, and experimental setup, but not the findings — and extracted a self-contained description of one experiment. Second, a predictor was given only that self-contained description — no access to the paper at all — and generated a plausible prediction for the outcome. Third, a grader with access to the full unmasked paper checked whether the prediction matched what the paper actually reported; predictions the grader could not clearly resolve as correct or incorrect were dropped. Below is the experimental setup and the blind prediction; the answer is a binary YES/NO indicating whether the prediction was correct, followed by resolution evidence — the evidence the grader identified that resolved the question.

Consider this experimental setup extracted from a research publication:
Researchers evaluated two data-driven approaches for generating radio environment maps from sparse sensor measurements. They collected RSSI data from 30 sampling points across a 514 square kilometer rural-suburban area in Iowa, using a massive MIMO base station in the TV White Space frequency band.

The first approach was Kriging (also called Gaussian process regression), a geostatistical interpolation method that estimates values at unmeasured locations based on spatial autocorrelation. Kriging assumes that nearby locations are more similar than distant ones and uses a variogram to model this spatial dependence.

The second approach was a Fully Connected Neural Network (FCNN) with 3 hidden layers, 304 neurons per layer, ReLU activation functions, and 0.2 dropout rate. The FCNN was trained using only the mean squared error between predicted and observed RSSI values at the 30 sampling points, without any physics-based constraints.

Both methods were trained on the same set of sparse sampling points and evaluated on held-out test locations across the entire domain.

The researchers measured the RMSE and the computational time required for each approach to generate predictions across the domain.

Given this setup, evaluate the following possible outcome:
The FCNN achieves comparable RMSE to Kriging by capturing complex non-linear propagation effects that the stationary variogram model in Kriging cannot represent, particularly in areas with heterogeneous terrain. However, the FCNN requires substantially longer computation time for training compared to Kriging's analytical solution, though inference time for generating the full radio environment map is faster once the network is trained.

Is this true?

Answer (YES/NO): NO